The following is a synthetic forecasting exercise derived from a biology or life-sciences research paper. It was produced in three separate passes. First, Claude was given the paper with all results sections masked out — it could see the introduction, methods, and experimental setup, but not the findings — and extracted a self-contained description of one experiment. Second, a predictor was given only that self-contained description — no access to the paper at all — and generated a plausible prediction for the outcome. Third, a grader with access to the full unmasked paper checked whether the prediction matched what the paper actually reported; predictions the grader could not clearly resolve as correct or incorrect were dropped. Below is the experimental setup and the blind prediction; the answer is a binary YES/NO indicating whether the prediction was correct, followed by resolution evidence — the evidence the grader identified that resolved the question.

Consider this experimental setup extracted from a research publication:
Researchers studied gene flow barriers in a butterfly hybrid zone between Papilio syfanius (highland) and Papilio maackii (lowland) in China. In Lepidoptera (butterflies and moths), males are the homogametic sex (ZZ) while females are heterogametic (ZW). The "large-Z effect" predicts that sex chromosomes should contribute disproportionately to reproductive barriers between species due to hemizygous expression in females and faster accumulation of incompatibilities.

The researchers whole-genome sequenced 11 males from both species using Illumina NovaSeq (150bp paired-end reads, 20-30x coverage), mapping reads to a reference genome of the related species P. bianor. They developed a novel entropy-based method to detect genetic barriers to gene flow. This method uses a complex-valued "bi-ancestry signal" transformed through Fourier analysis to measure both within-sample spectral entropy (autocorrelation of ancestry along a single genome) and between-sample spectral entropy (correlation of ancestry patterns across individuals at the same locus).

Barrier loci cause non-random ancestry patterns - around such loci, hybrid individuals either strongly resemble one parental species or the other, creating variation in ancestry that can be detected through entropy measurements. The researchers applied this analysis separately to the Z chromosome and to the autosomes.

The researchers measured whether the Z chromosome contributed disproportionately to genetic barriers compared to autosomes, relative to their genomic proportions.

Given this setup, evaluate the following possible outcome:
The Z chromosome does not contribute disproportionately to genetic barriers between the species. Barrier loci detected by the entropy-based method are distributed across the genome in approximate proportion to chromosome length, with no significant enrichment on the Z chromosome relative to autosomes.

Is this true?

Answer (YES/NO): NO